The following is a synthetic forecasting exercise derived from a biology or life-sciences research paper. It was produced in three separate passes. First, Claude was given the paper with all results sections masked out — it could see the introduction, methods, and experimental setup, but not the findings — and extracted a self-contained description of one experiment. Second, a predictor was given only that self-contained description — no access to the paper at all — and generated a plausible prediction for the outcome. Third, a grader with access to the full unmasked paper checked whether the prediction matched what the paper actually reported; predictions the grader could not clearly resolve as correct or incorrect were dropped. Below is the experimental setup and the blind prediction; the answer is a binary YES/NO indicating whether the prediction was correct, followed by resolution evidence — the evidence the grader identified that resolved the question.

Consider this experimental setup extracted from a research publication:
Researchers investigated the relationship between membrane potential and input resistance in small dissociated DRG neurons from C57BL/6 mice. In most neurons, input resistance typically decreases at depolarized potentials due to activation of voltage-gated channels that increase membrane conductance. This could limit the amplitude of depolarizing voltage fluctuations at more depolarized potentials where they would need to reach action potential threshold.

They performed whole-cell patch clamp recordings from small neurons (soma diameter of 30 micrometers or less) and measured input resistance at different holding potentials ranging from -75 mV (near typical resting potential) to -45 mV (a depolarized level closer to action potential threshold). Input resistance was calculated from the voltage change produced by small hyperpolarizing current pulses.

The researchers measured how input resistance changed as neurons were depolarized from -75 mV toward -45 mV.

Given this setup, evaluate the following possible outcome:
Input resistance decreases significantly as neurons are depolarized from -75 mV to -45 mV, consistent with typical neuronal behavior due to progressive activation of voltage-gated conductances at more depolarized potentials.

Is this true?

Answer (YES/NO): NO